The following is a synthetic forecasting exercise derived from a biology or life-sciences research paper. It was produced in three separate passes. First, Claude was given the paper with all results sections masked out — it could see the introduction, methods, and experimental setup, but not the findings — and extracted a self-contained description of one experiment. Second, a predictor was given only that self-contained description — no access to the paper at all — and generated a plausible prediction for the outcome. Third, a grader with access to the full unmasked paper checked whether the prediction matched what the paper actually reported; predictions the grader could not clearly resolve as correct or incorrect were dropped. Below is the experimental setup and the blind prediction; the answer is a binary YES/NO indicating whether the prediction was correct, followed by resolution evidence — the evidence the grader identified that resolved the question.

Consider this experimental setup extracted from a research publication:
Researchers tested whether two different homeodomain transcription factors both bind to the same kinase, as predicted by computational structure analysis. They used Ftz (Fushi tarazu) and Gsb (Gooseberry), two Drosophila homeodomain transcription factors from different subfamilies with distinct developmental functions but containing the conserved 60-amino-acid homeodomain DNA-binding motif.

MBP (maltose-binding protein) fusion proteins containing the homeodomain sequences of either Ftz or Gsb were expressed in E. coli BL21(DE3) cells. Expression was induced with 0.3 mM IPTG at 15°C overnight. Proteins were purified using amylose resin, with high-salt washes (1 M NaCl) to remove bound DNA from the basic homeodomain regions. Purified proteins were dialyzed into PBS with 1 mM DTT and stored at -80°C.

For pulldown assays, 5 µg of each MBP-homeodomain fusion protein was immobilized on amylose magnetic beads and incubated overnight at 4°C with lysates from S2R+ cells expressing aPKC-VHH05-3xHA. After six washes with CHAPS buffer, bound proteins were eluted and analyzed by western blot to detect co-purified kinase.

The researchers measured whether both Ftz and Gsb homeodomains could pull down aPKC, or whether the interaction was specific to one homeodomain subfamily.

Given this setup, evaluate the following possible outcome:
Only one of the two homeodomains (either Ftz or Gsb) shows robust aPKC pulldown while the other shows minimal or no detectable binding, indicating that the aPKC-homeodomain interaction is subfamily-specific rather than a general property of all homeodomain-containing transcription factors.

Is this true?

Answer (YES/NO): NO